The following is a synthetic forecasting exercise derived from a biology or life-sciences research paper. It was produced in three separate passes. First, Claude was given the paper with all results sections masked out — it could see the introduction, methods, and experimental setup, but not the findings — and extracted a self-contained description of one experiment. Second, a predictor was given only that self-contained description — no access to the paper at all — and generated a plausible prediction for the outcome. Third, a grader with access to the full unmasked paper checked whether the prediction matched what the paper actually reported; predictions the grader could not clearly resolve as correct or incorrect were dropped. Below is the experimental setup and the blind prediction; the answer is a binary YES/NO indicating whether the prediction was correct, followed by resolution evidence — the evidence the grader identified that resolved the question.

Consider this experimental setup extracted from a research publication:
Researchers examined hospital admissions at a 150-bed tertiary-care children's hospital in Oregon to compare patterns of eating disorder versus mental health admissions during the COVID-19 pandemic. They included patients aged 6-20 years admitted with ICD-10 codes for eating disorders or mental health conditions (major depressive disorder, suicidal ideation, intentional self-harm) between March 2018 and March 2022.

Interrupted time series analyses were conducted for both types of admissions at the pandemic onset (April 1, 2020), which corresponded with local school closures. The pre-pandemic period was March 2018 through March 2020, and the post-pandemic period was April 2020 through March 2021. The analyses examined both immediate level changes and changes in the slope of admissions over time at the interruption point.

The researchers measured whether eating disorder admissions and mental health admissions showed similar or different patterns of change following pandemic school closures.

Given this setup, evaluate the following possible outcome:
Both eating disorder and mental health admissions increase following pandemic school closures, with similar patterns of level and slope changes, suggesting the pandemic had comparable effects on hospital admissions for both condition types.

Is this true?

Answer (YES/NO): NO